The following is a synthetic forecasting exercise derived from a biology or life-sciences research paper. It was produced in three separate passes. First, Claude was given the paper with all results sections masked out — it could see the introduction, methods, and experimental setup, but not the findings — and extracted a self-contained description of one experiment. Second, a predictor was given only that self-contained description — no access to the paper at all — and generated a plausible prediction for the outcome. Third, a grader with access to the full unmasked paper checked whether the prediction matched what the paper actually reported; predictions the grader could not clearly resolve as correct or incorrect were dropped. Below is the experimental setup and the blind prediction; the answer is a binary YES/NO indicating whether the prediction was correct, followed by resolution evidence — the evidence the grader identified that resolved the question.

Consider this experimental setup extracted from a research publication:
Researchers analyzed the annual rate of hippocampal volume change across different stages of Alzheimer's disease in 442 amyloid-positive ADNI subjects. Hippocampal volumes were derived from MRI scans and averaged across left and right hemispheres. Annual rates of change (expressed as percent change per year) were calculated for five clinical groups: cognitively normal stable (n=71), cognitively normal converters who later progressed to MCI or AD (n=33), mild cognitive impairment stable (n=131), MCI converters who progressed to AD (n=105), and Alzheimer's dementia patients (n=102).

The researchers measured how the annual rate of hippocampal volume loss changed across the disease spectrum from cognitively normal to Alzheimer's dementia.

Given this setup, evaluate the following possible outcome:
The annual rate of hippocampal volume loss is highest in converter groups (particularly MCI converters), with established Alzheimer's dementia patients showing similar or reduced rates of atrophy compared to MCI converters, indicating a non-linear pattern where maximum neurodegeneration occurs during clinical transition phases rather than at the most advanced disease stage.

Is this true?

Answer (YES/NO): NO